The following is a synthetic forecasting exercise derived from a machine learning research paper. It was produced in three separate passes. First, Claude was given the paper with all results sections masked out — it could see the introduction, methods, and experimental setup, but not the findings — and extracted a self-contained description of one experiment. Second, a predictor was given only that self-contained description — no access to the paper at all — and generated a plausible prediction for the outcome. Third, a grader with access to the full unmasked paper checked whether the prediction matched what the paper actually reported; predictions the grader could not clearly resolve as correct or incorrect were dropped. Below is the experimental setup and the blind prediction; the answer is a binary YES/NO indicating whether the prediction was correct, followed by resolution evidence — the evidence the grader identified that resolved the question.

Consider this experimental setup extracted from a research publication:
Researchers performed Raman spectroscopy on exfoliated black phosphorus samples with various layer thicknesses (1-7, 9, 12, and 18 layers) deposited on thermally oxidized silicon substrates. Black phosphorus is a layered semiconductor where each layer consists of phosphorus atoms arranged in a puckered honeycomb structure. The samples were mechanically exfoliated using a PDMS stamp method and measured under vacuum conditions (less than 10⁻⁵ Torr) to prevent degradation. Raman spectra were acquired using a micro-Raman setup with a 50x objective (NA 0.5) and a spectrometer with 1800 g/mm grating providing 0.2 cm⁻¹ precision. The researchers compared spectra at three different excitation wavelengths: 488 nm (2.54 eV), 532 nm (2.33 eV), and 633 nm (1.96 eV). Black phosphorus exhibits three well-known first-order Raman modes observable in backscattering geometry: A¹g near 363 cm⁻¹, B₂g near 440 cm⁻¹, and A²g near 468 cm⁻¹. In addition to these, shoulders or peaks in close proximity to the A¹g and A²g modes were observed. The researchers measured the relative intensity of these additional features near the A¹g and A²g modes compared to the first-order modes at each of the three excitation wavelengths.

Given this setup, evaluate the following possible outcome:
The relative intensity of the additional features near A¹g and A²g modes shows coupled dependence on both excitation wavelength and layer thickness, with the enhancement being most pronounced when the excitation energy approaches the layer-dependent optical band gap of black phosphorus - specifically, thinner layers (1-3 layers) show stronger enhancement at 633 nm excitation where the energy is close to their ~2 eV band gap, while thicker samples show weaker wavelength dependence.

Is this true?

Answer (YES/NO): NO